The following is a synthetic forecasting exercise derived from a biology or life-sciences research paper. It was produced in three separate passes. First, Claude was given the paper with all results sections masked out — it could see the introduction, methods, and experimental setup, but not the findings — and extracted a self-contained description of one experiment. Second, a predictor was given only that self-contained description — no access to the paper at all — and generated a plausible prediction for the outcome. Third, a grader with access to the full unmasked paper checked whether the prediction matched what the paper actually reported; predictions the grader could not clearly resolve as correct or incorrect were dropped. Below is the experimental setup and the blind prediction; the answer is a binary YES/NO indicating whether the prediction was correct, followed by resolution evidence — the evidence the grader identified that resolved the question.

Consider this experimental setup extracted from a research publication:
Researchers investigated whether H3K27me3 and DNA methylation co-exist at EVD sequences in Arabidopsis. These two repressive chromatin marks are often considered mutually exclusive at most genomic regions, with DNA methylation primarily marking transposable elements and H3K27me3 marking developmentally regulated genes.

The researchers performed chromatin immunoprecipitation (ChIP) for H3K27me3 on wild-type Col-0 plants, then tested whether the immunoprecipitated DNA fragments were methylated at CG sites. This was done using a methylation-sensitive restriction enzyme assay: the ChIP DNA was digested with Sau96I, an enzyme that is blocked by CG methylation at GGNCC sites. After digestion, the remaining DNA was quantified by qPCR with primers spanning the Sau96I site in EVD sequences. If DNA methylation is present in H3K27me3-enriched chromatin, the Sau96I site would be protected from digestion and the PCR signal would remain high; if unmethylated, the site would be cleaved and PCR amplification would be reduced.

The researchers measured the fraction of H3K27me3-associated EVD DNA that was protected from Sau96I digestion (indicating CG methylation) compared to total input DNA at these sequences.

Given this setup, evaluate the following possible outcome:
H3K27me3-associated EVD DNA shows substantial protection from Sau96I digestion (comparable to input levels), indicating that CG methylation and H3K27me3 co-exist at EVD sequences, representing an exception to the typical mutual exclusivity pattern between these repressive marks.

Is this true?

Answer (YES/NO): YES